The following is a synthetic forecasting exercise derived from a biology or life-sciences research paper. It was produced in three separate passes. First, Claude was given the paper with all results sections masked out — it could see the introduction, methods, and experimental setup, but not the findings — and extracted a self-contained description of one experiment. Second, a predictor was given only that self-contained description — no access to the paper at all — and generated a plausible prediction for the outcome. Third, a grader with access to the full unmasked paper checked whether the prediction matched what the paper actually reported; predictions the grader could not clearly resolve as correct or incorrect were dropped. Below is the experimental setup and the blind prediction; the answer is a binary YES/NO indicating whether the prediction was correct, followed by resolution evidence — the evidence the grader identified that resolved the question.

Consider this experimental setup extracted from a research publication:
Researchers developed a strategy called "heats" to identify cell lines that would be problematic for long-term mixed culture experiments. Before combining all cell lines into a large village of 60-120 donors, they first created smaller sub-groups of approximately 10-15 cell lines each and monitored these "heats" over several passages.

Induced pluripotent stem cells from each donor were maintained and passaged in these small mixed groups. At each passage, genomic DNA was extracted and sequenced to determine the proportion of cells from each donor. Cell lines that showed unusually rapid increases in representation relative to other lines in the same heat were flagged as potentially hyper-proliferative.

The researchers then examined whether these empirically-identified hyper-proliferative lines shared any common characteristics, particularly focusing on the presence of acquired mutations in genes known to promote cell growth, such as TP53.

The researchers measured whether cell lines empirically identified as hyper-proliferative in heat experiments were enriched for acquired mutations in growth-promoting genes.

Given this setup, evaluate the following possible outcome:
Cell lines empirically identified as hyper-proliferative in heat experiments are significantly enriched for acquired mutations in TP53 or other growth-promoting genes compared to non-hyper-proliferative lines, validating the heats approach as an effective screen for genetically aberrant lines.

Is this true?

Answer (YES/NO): YES